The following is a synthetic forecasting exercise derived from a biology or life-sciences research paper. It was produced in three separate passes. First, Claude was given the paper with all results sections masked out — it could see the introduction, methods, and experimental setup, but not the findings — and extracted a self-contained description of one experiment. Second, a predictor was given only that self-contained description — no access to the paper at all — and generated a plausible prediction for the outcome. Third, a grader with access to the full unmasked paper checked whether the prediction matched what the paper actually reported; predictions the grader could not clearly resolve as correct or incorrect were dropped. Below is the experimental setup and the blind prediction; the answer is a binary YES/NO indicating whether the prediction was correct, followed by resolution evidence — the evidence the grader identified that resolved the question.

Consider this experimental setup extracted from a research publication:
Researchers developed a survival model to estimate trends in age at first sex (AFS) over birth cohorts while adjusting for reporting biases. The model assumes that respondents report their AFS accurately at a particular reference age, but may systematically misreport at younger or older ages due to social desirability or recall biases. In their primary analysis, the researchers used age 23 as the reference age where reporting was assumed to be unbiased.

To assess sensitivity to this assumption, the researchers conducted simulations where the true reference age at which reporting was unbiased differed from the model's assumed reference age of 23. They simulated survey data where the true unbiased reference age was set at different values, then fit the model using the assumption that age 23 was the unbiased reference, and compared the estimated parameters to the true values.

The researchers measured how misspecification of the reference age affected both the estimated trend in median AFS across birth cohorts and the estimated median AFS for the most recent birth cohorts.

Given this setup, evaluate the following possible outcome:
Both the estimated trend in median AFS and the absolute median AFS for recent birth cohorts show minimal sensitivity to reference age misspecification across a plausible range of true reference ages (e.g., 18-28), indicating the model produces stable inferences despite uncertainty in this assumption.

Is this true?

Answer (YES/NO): NO